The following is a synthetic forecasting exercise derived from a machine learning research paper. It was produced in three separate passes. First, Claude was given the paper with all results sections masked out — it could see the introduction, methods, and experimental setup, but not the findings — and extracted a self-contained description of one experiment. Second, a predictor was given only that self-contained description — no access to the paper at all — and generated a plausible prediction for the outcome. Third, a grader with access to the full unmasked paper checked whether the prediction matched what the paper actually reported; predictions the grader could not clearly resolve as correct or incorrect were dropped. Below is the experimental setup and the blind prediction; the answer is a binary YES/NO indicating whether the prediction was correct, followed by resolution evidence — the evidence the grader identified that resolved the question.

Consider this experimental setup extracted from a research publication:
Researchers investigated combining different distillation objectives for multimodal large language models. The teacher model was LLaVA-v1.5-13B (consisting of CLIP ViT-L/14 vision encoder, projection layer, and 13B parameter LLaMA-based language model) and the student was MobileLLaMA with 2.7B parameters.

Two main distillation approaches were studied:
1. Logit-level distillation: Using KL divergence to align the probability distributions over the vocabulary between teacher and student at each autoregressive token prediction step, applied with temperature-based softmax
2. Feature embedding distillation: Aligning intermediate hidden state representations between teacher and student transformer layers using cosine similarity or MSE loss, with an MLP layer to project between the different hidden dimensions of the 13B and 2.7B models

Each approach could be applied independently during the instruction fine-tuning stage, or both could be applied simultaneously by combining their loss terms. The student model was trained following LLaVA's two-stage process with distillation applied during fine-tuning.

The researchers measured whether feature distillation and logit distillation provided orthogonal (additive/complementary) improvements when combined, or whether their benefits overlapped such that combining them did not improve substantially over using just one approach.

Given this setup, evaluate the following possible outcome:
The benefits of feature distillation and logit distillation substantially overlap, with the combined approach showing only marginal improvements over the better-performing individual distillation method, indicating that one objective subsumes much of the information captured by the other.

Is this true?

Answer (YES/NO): NO